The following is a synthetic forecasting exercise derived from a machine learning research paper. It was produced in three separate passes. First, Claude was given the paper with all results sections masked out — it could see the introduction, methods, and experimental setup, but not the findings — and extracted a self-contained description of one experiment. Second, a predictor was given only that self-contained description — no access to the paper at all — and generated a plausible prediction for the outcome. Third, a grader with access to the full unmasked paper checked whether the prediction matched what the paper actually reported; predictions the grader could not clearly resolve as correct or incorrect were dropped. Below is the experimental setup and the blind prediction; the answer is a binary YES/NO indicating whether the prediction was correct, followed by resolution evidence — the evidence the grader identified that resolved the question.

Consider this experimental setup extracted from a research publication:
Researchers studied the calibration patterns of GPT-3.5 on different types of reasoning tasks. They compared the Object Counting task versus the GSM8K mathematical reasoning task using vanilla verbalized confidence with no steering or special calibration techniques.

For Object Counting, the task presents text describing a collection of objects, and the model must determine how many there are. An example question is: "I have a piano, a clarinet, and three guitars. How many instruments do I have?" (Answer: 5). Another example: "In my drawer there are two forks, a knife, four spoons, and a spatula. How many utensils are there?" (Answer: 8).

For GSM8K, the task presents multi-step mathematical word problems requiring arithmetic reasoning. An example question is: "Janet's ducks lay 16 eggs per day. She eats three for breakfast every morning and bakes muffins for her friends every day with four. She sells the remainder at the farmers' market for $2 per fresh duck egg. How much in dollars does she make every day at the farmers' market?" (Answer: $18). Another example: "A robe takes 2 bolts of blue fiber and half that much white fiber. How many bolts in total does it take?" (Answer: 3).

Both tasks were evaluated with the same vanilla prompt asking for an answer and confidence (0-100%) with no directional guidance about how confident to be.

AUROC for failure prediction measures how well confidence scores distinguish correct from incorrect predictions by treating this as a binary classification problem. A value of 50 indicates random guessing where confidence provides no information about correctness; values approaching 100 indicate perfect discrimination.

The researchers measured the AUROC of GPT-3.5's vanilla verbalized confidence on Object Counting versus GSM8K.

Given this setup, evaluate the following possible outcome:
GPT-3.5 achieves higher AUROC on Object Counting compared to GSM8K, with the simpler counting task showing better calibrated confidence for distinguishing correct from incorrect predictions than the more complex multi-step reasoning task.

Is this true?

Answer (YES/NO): NO